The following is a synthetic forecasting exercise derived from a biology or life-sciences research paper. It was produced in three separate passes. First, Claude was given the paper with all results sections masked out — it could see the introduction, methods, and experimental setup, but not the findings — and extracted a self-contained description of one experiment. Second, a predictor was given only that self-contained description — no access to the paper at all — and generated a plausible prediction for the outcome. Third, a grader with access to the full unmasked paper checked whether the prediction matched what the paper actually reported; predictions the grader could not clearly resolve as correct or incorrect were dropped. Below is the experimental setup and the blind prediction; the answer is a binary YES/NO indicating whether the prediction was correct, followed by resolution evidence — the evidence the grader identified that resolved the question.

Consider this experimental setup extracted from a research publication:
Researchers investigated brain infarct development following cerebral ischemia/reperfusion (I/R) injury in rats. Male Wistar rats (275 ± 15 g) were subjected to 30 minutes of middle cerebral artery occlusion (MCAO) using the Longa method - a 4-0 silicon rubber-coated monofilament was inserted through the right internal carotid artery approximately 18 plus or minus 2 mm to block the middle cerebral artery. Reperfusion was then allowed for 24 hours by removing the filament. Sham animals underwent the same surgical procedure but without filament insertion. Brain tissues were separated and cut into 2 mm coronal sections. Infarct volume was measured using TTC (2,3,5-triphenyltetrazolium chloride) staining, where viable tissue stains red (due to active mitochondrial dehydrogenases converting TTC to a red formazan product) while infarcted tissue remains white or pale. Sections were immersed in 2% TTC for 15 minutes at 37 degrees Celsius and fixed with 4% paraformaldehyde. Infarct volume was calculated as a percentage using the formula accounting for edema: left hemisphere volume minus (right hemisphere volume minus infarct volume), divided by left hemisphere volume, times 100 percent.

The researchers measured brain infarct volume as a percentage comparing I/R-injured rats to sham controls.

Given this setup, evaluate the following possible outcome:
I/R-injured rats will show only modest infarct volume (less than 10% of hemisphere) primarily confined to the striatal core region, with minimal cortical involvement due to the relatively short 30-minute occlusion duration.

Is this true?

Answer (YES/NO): NO